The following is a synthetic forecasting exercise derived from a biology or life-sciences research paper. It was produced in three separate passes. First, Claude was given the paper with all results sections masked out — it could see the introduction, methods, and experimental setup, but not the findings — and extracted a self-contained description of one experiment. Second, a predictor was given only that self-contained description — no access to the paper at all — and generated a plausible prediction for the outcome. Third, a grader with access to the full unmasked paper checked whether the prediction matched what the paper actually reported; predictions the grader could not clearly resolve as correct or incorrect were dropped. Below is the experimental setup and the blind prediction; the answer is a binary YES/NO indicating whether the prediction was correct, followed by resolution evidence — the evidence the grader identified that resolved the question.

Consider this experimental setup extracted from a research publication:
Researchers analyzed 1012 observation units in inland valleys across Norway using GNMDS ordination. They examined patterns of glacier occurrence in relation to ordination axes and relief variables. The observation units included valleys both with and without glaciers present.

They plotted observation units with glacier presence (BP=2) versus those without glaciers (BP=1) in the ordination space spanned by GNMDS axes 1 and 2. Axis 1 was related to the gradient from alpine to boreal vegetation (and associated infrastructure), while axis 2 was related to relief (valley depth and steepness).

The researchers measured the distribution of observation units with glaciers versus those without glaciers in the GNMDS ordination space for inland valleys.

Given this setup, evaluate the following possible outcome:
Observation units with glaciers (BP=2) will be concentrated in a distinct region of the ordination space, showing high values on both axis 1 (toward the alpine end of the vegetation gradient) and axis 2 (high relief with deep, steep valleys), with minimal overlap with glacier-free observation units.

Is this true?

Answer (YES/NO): NO